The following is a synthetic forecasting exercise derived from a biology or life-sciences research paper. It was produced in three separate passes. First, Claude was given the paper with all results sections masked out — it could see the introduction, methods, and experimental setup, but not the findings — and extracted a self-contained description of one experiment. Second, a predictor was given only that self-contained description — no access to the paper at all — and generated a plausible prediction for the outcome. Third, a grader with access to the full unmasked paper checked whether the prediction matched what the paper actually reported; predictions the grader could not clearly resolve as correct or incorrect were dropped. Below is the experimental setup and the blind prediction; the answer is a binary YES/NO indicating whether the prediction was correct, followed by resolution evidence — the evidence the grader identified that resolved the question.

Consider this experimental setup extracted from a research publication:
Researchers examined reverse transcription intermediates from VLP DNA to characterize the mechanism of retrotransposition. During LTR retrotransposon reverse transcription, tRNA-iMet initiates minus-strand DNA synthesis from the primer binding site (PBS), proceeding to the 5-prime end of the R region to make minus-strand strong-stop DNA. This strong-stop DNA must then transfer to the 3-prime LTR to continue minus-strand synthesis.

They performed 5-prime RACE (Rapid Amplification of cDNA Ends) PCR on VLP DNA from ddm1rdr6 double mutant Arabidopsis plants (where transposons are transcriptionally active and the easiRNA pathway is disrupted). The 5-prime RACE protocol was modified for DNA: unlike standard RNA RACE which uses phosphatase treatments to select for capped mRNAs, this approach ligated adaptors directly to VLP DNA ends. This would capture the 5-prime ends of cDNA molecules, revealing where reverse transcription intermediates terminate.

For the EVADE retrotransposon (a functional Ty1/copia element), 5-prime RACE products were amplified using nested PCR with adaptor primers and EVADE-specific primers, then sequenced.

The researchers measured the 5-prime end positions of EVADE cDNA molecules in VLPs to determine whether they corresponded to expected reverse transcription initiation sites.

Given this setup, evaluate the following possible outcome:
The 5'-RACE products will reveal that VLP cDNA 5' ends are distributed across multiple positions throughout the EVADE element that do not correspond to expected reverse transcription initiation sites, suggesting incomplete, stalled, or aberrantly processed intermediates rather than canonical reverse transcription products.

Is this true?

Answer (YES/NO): NO